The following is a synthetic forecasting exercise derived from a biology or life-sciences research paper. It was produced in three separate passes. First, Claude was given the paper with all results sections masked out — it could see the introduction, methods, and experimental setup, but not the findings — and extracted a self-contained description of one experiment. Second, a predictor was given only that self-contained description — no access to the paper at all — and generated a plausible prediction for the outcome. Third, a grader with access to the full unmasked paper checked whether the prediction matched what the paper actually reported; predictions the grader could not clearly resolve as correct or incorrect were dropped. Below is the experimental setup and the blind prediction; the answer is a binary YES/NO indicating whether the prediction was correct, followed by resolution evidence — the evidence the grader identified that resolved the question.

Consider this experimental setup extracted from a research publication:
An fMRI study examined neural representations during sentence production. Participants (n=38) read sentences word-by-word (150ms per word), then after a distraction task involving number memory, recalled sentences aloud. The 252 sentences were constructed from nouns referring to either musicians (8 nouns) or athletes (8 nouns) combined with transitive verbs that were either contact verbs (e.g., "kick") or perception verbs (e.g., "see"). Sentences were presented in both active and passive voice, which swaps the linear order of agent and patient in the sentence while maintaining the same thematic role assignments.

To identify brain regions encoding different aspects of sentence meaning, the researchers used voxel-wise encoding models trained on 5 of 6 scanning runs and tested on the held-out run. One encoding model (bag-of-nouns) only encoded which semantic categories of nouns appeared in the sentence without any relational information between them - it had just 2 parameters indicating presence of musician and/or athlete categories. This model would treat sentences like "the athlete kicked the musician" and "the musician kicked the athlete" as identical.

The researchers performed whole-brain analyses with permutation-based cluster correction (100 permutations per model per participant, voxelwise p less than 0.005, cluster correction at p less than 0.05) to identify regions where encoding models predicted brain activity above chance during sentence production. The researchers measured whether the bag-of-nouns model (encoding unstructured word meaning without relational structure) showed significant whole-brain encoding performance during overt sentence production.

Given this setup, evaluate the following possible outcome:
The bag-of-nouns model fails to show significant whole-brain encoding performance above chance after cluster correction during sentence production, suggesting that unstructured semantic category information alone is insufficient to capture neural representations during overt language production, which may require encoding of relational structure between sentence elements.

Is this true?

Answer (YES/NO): NO